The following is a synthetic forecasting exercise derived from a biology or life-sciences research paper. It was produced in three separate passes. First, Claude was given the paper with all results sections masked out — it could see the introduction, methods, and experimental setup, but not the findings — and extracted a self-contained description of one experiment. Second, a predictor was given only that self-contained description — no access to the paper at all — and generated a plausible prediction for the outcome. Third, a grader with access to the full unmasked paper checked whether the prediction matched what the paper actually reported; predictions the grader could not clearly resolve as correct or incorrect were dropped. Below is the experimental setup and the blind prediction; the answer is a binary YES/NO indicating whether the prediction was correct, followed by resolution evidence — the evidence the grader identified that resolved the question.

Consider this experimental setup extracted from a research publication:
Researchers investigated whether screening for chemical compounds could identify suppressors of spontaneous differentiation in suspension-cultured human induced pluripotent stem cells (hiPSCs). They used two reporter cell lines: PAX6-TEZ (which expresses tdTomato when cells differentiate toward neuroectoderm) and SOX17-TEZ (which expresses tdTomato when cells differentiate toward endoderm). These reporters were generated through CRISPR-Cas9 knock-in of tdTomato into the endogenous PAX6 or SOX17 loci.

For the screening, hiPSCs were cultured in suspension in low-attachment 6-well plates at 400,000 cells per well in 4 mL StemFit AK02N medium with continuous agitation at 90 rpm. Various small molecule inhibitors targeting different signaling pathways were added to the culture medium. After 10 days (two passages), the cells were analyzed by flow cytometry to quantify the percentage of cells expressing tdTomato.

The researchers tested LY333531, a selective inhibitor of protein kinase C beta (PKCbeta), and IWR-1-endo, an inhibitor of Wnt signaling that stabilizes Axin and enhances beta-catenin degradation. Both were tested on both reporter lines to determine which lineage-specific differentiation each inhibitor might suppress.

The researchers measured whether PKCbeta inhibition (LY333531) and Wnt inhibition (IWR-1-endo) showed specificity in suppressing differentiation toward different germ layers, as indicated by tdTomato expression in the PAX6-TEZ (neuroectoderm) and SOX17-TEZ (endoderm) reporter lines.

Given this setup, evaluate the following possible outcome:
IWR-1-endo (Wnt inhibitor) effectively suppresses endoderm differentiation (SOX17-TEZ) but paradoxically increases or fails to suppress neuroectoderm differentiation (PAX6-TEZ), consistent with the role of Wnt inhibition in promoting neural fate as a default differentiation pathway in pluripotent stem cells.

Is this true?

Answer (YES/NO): NO